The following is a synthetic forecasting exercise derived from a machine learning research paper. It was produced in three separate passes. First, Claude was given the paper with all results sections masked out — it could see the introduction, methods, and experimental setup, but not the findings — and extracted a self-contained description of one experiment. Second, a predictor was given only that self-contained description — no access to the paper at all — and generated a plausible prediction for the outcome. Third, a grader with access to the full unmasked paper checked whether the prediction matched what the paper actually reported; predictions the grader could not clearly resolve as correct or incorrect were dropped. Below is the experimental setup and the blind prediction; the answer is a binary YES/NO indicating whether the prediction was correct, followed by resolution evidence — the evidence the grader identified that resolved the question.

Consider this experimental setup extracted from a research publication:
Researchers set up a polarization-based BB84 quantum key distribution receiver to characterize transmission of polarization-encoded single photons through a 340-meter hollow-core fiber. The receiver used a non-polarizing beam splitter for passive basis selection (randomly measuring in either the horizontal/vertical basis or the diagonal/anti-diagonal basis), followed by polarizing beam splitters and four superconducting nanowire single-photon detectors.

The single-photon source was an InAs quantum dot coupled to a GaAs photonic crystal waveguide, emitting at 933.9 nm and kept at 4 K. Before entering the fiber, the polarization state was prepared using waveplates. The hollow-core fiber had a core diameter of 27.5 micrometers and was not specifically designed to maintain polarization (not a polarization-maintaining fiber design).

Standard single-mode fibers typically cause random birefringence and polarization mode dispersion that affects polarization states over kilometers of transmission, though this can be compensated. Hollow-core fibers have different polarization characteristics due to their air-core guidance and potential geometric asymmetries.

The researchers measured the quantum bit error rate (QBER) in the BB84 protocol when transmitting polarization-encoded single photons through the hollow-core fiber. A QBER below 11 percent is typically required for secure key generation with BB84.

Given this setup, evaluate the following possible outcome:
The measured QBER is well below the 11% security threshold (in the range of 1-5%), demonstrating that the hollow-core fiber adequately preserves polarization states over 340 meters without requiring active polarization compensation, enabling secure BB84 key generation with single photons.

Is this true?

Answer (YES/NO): NO